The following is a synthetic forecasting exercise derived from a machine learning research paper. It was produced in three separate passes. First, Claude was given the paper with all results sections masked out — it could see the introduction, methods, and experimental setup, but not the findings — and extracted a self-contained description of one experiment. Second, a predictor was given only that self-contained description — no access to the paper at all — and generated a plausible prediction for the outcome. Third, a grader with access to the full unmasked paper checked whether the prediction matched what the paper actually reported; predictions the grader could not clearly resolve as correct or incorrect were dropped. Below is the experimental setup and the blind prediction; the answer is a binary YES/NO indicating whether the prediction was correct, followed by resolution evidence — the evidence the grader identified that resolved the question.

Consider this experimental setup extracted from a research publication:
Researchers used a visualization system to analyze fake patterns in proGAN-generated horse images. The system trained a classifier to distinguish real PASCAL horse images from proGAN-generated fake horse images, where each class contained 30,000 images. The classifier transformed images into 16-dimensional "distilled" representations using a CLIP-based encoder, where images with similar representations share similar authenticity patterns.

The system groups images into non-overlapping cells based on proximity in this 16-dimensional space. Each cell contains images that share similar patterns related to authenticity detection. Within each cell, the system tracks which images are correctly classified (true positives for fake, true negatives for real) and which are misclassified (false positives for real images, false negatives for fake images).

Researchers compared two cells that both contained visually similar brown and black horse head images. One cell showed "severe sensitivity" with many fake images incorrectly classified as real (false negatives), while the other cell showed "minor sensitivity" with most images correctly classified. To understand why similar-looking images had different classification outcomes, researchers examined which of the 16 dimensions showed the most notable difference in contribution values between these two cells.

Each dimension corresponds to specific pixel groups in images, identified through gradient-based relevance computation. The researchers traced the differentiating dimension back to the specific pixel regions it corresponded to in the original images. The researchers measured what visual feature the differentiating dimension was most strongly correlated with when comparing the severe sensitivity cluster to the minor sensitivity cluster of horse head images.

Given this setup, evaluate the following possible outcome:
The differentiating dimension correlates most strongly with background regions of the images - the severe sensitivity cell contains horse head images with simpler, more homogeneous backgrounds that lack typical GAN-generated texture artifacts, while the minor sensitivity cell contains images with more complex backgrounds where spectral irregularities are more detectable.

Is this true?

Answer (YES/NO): NO